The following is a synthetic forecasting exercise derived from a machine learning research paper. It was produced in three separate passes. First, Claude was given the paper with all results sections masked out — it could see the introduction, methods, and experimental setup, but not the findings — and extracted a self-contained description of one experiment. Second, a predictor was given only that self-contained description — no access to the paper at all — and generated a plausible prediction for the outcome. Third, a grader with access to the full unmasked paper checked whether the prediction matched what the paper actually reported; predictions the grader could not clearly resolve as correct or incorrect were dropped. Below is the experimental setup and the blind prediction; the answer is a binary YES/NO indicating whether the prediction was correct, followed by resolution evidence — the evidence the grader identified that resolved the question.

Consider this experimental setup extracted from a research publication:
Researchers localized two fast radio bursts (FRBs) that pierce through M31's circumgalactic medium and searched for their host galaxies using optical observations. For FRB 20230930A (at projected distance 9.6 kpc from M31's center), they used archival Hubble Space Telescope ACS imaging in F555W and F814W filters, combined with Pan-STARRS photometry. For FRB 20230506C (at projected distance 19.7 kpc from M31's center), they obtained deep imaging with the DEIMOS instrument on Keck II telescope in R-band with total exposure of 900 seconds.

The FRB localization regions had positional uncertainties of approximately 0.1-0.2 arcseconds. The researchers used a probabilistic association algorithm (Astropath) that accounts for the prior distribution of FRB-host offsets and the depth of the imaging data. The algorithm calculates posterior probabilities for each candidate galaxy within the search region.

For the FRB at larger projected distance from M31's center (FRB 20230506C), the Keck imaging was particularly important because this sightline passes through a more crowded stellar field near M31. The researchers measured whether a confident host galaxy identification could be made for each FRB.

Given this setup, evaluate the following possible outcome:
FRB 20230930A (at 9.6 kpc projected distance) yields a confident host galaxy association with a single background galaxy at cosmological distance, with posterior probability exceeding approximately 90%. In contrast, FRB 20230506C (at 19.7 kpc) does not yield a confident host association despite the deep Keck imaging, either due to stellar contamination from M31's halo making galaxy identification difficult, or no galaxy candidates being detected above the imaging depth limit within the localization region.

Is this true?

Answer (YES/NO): NO